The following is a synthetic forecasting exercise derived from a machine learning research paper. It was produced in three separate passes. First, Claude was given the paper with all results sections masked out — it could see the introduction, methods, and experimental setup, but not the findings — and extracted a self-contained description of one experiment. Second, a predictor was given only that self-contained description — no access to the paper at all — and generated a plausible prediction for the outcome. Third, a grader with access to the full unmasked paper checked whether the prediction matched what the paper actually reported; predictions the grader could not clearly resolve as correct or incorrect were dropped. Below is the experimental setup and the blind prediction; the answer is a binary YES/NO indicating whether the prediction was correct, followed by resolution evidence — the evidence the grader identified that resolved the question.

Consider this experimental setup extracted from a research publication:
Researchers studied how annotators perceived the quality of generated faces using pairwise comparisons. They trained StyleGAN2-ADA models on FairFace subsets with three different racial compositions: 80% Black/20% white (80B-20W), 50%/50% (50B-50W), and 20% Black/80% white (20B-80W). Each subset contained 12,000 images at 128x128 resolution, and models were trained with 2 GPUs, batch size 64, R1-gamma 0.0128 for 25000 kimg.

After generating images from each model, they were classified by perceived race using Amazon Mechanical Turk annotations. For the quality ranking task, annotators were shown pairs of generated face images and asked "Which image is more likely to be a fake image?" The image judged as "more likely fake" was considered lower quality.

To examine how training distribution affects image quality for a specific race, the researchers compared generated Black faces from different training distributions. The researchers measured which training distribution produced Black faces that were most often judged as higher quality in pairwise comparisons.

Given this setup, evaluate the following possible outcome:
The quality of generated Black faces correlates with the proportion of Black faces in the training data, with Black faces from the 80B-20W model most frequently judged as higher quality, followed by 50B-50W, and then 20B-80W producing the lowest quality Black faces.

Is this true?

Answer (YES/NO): NO